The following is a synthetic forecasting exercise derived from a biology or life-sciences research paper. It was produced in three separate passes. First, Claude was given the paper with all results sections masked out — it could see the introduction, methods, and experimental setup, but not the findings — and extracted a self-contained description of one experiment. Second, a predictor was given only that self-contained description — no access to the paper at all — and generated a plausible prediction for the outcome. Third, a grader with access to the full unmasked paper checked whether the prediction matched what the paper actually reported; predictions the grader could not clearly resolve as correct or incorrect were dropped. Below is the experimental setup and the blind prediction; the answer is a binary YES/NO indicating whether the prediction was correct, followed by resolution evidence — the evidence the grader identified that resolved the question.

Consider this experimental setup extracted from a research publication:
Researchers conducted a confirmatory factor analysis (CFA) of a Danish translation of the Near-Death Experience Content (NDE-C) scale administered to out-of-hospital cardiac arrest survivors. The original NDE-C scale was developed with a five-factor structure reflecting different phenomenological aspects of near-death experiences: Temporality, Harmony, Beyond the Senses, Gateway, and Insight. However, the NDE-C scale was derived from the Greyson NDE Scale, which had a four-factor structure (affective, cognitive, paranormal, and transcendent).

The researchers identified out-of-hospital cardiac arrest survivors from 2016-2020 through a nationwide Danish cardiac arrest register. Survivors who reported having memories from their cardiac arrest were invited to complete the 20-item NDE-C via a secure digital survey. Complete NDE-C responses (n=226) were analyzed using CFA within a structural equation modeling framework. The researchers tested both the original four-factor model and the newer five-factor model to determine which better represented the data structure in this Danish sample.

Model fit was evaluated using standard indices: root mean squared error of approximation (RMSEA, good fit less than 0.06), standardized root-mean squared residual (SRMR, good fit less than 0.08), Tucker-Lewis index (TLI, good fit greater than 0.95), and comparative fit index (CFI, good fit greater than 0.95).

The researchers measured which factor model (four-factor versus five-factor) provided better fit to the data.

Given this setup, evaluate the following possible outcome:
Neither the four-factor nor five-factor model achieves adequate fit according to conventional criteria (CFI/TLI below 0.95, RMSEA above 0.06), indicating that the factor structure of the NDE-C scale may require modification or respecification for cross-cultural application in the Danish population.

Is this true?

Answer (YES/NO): NO